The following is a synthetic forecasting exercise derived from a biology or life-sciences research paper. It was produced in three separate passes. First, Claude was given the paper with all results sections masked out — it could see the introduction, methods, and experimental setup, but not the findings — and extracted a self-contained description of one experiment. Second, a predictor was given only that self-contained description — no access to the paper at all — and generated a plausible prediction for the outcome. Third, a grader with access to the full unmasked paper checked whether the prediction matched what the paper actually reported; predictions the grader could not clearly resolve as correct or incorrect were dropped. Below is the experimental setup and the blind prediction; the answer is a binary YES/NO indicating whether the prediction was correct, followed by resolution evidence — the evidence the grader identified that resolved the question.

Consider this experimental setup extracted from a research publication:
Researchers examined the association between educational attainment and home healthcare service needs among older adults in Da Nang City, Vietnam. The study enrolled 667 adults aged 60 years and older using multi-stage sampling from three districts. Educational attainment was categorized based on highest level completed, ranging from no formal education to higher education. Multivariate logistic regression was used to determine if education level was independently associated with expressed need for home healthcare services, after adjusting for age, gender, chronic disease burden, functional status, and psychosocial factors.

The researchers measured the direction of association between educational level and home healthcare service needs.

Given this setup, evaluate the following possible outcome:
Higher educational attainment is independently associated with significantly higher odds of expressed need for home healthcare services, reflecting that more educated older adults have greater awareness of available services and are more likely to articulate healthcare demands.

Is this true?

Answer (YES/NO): NO